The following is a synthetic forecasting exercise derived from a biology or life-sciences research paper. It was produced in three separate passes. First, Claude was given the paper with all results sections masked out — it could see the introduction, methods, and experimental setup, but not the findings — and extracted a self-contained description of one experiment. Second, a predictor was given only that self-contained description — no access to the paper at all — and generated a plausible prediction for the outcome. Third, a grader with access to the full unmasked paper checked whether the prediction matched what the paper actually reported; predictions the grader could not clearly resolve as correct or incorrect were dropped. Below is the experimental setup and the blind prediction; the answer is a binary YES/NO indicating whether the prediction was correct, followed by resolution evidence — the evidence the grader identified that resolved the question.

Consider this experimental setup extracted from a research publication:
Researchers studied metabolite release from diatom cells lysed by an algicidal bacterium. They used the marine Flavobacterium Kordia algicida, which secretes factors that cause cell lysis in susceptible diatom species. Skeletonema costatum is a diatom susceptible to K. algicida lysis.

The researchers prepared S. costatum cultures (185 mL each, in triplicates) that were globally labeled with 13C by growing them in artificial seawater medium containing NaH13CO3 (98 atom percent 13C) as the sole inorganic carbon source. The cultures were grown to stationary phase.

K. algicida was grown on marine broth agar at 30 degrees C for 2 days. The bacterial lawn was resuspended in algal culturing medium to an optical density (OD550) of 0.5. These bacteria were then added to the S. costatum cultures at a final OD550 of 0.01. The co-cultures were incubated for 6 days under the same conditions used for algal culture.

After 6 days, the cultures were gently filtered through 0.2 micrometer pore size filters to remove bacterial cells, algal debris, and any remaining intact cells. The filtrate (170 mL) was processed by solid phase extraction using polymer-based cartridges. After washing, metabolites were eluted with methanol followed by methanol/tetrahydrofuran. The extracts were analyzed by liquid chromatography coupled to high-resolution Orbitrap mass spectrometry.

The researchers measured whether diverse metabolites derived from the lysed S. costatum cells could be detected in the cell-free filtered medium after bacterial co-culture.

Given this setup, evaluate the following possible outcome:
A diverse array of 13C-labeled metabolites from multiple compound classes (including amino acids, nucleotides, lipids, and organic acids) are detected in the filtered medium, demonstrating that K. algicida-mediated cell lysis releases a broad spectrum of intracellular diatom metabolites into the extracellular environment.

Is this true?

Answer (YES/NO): NO